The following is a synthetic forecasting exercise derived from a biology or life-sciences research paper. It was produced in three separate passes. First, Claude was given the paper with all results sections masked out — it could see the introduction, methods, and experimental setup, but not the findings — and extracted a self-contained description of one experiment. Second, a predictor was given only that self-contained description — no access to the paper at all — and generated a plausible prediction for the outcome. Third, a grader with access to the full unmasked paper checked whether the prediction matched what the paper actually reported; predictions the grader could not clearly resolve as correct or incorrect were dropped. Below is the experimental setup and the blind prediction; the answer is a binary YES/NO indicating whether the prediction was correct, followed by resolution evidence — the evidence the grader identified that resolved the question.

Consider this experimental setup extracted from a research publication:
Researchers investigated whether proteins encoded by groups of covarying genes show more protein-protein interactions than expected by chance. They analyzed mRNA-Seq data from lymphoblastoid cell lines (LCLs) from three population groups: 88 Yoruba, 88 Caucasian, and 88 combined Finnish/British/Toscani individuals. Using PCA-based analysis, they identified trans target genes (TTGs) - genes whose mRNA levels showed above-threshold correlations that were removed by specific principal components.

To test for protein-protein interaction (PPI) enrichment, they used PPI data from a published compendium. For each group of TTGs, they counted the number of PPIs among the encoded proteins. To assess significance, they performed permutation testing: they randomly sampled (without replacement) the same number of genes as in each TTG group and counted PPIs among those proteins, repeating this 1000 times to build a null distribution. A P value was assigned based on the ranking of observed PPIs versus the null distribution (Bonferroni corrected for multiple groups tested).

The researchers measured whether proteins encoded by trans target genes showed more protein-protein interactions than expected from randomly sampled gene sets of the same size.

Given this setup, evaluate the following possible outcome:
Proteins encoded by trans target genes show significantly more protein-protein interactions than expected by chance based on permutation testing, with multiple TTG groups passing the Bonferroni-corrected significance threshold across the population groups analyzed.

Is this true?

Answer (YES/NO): YES